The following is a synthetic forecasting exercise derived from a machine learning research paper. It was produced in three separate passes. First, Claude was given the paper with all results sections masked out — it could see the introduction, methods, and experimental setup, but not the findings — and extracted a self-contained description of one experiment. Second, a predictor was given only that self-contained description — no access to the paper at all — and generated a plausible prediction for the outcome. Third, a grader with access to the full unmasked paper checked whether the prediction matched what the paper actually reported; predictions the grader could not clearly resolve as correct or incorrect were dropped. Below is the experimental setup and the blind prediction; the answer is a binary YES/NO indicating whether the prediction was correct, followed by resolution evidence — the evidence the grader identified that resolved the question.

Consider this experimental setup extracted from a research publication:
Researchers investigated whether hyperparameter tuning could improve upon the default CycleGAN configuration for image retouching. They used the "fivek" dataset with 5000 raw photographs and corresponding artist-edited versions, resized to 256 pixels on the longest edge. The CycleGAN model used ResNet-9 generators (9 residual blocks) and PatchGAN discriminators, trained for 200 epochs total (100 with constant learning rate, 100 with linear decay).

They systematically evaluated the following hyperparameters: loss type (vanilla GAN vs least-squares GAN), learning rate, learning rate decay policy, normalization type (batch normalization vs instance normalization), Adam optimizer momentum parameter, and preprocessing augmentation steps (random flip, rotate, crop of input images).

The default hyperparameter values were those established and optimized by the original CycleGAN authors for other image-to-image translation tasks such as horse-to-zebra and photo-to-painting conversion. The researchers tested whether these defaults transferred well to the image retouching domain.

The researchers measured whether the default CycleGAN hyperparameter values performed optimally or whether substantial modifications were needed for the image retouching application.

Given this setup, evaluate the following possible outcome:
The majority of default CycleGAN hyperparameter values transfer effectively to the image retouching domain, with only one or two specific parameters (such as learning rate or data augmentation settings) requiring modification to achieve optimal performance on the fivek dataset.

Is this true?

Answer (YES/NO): NO